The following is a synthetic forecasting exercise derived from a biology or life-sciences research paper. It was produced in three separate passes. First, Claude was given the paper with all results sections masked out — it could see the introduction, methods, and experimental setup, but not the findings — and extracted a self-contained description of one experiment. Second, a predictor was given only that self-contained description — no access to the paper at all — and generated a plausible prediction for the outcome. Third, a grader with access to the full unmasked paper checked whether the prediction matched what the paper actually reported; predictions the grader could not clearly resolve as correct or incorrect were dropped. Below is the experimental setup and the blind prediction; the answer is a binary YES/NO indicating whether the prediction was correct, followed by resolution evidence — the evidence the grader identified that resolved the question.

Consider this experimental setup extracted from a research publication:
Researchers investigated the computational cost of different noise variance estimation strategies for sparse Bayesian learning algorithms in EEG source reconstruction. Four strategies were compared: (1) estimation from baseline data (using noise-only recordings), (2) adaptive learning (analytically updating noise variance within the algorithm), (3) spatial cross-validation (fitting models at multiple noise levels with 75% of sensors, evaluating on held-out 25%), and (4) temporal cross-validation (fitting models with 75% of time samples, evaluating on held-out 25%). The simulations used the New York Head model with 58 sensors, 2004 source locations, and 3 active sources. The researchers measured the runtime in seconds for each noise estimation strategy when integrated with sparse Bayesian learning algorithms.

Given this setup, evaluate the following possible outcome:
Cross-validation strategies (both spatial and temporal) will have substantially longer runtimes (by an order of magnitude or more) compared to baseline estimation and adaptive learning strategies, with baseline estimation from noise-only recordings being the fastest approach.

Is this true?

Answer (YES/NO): NO